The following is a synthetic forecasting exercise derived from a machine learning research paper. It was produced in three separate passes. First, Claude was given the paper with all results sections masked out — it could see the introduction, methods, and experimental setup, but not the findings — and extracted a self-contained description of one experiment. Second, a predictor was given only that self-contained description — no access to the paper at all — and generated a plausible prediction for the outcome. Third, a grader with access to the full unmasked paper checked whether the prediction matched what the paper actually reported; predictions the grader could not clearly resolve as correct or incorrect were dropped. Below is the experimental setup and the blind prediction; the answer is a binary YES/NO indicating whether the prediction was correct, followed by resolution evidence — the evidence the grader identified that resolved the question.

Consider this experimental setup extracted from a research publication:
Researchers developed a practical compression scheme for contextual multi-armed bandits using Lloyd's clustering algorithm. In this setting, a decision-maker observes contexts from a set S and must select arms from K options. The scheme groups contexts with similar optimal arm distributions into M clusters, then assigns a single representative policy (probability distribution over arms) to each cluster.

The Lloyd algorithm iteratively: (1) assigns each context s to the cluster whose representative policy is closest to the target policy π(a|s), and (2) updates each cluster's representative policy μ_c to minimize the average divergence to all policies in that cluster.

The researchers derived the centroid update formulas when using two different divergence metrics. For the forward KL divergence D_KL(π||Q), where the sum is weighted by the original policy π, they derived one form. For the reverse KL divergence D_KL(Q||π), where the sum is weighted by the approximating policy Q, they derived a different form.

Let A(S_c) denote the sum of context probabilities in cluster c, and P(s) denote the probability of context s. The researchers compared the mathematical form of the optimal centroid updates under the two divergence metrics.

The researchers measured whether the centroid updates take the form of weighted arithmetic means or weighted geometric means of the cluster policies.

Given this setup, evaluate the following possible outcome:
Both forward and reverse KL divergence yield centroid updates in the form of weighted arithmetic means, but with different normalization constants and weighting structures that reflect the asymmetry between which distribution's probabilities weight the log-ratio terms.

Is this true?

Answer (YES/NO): NO